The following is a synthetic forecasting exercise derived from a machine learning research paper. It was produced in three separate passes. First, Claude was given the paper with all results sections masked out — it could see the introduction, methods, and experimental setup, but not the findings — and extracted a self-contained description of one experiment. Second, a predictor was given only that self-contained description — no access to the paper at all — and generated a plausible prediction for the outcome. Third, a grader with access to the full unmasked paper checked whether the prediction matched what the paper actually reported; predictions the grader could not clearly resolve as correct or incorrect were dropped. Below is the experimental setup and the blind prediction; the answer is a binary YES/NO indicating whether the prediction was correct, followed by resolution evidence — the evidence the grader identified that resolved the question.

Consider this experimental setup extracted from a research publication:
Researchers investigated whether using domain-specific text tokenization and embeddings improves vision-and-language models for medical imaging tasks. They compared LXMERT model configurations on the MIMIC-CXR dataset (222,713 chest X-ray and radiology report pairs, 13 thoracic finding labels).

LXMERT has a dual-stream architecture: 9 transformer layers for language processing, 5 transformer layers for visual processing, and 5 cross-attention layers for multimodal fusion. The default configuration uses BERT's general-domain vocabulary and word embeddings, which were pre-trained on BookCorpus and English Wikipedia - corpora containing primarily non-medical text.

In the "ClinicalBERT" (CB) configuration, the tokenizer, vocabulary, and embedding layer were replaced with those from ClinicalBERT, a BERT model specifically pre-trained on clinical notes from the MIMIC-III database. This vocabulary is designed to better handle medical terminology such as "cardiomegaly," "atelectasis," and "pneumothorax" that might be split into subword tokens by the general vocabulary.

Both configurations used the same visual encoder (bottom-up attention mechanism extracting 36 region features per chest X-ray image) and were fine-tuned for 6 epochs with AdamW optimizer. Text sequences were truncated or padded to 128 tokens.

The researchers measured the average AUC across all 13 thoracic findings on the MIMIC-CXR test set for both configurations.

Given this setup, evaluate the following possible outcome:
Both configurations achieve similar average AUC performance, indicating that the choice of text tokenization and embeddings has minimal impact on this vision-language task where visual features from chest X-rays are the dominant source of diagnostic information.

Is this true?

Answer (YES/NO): NO